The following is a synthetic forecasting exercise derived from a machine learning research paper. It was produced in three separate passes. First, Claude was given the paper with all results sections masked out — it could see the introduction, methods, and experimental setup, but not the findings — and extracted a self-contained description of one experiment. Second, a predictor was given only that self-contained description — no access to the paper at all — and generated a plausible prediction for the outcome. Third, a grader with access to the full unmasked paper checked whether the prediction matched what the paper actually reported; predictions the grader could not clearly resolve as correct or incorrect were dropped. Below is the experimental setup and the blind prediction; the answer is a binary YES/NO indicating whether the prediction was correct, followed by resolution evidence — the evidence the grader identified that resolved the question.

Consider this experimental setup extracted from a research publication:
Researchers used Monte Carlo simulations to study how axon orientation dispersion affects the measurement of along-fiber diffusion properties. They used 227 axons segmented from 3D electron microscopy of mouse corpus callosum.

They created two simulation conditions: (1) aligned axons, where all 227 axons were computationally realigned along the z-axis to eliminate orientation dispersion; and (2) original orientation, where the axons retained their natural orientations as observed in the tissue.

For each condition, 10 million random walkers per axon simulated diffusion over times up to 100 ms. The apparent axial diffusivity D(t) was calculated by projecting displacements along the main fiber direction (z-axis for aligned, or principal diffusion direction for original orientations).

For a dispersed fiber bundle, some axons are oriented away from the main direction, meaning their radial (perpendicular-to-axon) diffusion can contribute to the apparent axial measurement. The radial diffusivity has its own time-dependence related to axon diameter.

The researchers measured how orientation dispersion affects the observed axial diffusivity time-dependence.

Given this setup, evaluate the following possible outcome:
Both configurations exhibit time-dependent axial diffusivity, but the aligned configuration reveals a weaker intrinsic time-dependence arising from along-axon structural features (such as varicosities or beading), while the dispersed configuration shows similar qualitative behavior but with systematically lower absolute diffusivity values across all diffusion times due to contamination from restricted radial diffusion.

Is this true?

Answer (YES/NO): NO